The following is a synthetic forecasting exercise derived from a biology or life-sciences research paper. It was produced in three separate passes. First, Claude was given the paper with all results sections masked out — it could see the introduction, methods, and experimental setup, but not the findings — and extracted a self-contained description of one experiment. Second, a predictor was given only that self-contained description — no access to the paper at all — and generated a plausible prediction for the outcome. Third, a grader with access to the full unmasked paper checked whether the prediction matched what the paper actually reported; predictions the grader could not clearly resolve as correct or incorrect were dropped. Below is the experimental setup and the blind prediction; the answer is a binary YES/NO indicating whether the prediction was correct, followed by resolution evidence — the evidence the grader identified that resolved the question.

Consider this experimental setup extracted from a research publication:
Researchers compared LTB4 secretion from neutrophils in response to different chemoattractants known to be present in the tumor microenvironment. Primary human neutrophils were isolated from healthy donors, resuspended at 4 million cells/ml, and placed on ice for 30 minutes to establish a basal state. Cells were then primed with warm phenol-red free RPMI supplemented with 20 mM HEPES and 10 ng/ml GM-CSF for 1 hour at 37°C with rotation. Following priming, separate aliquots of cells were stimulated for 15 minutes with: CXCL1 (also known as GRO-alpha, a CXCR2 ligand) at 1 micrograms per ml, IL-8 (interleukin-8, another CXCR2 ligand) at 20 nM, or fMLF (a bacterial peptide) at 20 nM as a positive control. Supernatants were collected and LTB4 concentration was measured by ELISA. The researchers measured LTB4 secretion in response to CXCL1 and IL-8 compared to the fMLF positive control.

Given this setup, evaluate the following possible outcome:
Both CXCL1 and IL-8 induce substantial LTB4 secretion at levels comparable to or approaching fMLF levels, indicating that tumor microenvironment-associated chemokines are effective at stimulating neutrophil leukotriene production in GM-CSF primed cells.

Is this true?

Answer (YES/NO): NO